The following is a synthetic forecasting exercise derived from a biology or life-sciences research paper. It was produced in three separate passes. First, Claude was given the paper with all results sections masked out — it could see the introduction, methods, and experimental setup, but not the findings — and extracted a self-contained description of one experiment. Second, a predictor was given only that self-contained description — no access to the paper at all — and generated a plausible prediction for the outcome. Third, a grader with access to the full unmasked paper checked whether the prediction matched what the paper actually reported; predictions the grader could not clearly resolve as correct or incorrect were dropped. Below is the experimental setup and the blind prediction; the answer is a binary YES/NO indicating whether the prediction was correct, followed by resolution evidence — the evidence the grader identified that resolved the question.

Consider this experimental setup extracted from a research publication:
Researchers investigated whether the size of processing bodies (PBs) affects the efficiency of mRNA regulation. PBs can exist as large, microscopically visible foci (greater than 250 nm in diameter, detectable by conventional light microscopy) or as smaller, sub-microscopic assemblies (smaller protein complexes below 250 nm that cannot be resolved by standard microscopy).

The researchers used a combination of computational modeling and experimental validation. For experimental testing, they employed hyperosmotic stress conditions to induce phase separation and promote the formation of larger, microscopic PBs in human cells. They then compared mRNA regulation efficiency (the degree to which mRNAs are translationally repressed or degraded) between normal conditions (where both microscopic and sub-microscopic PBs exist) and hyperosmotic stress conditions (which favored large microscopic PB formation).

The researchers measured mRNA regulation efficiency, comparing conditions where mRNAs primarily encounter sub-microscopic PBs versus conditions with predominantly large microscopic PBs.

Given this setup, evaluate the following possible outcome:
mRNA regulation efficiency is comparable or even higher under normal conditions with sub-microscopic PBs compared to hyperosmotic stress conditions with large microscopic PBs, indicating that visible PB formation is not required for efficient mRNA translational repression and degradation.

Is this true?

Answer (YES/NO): YES